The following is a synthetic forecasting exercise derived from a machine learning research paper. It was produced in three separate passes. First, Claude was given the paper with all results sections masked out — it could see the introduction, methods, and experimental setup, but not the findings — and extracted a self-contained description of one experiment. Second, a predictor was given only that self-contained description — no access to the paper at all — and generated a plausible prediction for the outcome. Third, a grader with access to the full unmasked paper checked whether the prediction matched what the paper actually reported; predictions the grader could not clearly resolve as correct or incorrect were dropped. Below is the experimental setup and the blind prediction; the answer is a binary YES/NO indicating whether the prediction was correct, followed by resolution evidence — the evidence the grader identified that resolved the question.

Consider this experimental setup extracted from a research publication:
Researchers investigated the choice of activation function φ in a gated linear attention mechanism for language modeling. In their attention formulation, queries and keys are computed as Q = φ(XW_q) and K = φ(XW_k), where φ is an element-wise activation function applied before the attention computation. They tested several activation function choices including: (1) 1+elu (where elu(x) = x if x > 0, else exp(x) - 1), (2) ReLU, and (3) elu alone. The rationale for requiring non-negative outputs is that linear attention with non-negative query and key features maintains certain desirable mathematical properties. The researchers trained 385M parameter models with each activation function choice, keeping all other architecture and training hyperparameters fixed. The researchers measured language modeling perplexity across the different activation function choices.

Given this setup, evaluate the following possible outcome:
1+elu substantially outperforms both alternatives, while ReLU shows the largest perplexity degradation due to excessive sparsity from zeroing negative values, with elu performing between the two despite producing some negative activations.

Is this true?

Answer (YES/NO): NO